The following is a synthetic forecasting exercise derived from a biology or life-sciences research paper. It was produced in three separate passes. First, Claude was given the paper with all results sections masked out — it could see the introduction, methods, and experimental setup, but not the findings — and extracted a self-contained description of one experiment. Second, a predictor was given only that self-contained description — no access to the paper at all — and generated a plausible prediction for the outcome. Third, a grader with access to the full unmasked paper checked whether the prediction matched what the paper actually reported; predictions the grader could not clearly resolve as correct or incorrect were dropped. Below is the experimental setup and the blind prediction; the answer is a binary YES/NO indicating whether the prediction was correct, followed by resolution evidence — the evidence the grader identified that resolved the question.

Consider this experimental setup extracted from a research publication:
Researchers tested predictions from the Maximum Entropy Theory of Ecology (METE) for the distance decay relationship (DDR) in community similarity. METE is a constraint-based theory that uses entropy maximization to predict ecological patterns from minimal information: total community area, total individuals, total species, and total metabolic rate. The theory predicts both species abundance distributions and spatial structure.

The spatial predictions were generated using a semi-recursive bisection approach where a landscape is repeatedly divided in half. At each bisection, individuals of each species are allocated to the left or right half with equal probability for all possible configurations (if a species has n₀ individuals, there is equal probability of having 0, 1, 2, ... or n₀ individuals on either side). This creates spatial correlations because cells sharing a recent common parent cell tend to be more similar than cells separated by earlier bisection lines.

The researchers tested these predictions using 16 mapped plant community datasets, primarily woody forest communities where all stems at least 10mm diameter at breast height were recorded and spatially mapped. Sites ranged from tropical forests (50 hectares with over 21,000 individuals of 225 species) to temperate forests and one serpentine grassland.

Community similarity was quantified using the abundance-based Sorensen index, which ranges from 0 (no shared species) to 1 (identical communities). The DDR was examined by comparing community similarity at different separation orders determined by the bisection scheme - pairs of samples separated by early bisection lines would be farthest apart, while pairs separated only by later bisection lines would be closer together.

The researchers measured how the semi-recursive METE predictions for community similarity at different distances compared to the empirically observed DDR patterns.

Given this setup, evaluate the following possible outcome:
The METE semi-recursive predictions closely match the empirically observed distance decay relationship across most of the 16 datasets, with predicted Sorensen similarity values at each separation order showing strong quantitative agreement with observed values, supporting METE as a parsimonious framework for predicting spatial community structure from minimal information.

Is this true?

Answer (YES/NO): NO